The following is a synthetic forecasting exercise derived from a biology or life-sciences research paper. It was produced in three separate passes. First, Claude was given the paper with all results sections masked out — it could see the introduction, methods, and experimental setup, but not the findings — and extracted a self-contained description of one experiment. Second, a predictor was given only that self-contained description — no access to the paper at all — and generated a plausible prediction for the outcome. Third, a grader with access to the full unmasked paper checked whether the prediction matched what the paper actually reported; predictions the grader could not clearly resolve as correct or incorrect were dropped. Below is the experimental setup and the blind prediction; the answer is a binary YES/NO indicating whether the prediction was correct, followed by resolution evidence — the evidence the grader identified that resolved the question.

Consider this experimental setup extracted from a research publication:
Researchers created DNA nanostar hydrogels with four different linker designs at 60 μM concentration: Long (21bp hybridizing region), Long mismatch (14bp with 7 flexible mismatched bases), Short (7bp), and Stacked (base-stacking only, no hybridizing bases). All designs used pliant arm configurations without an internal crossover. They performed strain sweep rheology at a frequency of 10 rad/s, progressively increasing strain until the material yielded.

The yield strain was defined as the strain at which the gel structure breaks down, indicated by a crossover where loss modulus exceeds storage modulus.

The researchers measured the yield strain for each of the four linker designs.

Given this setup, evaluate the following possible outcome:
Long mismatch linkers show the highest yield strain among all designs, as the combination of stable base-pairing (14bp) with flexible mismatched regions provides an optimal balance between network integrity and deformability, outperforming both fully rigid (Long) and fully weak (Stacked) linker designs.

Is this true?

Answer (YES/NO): NO